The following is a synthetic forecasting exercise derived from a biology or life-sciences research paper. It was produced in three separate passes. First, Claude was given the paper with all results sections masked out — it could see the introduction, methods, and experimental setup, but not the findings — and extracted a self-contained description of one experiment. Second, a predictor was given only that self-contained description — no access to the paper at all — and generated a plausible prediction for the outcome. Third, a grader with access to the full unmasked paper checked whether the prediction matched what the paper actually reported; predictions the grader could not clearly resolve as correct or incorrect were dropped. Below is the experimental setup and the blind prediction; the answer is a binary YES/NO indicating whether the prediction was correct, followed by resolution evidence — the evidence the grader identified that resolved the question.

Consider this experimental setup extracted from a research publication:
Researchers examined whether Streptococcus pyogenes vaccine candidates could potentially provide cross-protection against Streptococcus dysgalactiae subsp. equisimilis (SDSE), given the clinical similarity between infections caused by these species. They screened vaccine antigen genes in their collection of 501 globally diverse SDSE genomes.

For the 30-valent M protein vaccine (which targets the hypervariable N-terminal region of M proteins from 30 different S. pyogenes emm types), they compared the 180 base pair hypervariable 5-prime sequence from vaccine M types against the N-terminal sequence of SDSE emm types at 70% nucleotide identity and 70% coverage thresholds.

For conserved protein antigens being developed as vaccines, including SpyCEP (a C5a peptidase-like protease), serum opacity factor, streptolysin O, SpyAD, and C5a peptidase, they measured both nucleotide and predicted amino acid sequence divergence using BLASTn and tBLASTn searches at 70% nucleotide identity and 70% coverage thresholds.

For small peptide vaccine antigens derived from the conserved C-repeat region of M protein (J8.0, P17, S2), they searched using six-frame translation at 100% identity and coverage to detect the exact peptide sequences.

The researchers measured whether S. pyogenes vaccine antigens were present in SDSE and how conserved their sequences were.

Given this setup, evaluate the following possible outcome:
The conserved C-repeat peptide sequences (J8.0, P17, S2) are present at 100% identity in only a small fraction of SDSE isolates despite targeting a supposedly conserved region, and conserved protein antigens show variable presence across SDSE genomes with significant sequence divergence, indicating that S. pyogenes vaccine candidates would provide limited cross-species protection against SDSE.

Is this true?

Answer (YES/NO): NO